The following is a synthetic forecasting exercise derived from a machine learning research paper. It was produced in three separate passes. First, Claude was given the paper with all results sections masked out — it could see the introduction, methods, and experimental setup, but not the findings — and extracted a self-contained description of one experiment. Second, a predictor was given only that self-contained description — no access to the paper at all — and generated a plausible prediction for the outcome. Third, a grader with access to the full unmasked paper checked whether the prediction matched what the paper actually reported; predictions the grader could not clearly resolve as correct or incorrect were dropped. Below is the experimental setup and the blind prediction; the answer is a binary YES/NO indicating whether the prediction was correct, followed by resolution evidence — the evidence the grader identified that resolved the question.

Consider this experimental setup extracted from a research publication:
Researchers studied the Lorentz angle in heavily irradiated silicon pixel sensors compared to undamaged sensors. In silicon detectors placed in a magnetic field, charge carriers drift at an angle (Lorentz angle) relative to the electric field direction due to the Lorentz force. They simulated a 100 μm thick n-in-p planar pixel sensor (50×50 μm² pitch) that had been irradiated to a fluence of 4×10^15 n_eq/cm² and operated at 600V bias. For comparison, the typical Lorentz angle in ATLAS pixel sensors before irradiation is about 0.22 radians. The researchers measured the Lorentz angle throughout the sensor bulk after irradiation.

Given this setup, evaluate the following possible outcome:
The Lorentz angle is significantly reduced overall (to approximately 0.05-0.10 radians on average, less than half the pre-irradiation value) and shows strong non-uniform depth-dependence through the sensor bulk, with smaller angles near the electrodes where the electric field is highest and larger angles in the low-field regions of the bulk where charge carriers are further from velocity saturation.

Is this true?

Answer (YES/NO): NO